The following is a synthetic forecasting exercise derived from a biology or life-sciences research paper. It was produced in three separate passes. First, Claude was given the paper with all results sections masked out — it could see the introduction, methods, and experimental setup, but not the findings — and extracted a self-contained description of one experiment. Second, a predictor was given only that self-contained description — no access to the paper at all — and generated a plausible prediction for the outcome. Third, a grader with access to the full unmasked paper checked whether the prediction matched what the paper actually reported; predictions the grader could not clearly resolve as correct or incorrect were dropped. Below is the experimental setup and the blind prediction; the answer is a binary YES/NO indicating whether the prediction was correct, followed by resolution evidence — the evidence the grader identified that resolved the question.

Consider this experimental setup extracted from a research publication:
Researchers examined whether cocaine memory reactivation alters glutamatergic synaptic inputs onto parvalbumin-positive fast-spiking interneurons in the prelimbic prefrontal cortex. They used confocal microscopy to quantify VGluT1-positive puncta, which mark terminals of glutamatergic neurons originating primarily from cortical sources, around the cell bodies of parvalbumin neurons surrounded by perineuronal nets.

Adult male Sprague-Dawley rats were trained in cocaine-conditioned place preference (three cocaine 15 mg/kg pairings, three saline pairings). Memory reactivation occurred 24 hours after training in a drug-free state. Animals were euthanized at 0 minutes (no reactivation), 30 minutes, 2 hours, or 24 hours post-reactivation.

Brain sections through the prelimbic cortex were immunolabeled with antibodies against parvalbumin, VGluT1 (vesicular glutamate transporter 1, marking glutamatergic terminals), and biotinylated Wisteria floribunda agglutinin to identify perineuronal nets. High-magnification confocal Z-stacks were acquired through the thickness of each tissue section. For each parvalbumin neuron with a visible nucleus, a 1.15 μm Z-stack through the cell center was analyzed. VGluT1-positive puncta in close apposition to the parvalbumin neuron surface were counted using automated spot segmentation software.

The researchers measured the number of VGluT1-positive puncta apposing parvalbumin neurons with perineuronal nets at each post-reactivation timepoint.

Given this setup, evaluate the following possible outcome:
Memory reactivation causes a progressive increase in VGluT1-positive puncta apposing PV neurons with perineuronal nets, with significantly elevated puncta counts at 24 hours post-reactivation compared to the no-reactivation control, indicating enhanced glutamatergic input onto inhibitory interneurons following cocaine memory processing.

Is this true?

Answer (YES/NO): YES